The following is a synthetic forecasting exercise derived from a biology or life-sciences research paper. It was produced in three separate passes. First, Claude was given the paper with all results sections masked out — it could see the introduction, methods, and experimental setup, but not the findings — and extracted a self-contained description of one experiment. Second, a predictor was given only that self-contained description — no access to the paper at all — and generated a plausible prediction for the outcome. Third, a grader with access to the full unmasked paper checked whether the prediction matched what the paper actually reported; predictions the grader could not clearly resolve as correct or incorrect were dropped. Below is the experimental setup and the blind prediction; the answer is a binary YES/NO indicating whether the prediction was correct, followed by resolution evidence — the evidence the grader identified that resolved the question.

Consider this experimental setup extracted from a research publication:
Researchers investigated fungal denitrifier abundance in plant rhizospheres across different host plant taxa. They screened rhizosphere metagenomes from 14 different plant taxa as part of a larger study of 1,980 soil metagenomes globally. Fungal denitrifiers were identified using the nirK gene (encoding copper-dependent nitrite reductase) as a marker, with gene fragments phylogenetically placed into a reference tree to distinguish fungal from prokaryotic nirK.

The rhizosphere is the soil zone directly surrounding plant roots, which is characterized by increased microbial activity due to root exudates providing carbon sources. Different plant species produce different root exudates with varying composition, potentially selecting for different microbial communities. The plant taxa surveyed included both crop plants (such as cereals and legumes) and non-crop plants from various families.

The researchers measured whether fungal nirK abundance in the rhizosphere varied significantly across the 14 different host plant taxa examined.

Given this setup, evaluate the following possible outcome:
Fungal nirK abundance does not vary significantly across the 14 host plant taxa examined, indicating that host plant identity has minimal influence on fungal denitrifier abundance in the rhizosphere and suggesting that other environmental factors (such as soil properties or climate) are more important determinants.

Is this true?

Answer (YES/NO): NO